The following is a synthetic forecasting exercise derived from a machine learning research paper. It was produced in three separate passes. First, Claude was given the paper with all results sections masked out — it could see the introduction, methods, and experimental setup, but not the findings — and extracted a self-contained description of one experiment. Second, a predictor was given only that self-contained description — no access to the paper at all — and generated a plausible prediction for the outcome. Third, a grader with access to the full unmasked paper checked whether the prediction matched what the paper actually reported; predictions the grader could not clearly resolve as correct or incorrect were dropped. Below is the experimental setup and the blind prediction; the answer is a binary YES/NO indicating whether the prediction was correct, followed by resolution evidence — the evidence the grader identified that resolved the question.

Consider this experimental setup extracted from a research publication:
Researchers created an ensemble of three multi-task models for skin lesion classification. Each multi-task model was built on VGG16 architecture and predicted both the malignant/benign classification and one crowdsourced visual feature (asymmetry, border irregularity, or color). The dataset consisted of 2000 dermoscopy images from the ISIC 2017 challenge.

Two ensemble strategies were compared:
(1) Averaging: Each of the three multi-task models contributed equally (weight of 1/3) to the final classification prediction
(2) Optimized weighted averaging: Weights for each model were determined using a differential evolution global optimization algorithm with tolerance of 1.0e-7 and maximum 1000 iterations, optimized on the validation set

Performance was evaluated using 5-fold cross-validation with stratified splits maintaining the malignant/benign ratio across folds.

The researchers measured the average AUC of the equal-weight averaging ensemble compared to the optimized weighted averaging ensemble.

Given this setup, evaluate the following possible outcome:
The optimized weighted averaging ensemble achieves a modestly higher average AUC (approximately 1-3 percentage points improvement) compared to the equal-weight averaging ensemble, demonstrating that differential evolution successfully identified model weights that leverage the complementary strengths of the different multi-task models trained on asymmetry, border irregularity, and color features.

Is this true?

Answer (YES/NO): NO